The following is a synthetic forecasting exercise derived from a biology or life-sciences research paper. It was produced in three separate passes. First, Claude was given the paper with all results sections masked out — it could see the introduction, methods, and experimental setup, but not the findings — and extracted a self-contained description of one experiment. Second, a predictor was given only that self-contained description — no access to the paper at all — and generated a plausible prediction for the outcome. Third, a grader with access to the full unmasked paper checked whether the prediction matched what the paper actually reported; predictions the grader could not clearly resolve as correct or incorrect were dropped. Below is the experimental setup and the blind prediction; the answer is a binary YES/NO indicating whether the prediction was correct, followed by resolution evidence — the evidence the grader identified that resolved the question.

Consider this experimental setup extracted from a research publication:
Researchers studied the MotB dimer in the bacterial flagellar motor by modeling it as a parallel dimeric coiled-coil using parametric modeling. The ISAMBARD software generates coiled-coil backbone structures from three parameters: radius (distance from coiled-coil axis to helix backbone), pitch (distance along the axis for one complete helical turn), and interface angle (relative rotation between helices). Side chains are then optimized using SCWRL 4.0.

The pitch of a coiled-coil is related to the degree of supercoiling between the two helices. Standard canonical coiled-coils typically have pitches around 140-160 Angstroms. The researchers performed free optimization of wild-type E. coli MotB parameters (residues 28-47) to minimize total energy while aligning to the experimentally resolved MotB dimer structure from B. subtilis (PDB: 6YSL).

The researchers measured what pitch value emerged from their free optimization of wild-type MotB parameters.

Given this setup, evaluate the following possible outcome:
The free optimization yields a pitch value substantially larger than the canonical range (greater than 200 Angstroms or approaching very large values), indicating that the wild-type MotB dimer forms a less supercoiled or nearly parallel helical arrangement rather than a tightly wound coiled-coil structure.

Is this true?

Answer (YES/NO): YES